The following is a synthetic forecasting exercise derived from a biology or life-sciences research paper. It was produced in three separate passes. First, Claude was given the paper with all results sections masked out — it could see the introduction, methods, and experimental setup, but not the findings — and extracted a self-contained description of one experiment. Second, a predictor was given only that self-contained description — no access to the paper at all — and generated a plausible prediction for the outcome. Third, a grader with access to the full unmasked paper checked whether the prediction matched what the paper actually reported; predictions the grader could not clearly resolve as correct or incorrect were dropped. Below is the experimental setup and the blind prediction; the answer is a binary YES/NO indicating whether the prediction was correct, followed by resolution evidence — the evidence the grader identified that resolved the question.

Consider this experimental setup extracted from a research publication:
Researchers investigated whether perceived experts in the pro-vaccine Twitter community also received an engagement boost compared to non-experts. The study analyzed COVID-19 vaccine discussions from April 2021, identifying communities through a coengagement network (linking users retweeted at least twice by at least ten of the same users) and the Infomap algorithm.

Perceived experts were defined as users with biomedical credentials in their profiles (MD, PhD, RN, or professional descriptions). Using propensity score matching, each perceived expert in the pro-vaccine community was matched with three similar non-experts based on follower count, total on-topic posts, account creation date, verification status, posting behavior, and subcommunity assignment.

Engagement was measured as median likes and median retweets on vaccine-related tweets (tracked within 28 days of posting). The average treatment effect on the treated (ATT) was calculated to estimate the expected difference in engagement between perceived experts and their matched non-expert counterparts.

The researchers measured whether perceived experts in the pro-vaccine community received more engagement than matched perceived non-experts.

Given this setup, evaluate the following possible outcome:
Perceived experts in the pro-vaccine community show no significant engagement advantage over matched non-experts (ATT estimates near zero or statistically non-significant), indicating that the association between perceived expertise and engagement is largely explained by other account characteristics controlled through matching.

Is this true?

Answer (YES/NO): NO